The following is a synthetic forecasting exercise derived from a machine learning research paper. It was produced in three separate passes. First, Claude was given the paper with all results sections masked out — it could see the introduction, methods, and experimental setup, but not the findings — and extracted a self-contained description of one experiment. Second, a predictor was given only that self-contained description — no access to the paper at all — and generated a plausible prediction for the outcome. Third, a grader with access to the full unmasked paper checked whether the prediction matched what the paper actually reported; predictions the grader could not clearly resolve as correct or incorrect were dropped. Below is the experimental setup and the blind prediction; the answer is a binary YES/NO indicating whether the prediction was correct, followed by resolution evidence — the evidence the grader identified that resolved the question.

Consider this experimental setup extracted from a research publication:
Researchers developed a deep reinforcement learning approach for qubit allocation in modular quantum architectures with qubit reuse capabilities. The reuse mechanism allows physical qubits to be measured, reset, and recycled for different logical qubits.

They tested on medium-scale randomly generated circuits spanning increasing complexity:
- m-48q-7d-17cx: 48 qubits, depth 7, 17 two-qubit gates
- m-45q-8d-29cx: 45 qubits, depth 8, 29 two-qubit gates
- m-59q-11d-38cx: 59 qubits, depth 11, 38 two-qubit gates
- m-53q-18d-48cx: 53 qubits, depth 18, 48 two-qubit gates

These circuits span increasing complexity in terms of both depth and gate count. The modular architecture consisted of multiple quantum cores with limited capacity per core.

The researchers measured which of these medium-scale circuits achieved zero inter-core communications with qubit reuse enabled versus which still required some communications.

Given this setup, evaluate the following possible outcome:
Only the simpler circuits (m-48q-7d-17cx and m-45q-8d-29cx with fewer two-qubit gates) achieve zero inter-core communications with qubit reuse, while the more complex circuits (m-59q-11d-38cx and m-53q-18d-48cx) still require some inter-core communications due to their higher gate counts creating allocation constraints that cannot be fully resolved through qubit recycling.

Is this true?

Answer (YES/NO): YES